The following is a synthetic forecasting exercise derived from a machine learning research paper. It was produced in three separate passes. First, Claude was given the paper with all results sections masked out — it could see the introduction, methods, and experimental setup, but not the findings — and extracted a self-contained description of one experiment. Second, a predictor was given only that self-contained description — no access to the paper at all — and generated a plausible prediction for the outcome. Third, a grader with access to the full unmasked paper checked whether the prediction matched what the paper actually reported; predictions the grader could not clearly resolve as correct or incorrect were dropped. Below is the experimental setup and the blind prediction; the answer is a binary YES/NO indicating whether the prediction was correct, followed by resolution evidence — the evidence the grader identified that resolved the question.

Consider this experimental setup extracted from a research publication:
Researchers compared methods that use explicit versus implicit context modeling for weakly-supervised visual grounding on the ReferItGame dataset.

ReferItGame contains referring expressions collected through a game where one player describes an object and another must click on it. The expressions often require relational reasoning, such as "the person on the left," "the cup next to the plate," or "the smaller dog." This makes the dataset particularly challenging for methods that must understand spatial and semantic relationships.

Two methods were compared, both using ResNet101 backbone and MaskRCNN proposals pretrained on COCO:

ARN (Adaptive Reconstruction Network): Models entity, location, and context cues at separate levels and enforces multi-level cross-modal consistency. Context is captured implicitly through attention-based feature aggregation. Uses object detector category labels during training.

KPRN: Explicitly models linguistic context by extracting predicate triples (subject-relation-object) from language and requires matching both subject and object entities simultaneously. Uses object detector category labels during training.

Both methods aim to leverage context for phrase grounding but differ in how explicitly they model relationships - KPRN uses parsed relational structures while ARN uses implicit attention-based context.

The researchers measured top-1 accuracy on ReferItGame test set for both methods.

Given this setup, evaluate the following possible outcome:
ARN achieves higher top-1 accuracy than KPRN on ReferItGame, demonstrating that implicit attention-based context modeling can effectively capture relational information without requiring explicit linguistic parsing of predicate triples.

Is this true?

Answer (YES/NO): NO